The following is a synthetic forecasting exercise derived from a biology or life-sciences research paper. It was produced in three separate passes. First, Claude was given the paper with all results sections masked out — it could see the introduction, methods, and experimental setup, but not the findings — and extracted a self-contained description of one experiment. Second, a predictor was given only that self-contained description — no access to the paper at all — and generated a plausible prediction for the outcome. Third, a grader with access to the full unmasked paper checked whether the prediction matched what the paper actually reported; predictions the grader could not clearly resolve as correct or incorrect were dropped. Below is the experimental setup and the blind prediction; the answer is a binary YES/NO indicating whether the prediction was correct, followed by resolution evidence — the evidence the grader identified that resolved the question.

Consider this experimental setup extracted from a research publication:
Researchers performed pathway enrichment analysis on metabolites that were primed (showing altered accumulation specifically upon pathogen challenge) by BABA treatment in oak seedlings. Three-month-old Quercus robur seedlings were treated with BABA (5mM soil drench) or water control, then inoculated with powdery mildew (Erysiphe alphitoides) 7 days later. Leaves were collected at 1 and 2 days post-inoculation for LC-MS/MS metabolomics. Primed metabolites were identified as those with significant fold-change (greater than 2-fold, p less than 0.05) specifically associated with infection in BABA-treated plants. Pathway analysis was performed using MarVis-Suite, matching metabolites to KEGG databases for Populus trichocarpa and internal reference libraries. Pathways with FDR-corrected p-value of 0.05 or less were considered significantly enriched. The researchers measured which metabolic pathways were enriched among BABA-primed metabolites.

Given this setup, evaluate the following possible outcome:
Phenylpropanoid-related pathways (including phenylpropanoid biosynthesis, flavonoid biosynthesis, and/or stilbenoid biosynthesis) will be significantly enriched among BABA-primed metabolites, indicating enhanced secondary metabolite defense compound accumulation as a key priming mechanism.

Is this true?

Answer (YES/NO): YES